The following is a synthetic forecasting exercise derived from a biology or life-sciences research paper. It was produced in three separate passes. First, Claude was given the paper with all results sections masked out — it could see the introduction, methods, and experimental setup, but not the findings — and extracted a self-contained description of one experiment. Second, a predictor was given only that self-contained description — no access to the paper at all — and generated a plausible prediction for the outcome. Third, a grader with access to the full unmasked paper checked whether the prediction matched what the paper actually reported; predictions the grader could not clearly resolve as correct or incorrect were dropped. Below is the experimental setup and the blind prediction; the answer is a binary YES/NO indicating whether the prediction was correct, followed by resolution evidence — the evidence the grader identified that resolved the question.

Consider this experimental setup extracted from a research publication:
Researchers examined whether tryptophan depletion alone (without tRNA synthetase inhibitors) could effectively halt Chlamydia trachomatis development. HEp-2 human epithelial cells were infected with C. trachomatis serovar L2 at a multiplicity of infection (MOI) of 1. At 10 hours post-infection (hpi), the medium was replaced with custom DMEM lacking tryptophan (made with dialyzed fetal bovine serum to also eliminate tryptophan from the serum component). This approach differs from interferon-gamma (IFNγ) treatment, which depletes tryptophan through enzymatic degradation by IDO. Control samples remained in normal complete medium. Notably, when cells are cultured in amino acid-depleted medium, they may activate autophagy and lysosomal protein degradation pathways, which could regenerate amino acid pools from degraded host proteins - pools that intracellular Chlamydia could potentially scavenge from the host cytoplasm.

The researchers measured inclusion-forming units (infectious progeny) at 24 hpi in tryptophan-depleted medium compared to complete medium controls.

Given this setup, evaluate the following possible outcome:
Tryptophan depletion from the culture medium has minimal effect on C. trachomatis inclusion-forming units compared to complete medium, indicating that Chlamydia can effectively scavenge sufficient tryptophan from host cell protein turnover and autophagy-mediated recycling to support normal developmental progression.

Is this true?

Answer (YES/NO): YES